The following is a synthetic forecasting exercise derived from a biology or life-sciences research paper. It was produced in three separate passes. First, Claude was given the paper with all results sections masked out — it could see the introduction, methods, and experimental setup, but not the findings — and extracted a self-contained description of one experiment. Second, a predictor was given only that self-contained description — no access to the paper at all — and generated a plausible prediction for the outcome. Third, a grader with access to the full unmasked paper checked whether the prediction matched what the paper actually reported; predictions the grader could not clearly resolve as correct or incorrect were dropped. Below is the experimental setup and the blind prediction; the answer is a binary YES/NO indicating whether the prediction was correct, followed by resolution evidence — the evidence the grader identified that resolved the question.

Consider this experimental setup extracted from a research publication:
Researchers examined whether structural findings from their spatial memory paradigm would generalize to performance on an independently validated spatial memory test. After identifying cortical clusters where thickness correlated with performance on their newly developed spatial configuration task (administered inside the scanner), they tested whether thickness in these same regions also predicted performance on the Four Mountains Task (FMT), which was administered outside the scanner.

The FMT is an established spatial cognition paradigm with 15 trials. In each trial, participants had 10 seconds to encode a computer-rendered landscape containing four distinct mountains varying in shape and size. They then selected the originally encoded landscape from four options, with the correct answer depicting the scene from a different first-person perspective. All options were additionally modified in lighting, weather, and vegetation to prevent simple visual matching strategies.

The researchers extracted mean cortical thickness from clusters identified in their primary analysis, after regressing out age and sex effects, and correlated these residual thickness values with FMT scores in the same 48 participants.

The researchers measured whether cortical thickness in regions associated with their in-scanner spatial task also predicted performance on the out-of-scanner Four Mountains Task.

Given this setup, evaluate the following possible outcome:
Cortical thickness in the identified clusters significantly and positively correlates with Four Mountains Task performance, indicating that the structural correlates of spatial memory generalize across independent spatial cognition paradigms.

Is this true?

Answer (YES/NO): YES